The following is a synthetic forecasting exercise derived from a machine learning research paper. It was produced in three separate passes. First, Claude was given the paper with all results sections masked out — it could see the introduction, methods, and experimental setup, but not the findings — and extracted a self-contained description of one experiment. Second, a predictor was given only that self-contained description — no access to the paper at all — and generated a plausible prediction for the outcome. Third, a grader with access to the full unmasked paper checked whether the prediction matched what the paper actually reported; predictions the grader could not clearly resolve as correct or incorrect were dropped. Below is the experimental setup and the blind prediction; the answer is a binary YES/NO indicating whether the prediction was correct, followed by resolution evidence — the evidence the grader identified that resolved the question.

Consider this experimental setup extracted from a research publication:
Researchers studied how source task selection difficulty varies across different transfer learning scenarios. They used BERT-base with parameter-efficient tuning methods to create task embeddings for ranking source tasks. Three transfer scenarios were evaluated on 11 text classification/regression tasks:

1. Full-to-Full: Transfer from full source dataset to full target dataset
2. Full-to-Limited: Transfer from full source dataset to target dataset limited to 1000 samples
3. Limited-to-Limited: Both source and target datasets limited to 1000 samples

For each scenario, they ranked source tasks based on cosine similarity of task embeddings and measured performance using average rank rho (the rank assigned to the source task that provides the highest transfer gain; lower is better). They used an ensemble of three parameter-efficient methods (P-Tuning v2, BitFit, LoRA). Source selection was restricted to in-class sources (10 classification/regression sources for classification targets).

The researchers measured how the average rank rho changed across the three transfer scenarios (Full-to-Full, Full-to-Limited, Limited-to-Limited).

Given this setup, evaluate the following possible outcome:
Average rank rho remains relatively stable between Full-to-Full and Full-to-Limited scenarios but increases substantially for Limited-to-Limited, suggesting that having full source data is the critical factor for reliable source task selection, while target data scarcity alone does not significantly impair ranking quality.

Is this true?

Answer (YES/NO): NO